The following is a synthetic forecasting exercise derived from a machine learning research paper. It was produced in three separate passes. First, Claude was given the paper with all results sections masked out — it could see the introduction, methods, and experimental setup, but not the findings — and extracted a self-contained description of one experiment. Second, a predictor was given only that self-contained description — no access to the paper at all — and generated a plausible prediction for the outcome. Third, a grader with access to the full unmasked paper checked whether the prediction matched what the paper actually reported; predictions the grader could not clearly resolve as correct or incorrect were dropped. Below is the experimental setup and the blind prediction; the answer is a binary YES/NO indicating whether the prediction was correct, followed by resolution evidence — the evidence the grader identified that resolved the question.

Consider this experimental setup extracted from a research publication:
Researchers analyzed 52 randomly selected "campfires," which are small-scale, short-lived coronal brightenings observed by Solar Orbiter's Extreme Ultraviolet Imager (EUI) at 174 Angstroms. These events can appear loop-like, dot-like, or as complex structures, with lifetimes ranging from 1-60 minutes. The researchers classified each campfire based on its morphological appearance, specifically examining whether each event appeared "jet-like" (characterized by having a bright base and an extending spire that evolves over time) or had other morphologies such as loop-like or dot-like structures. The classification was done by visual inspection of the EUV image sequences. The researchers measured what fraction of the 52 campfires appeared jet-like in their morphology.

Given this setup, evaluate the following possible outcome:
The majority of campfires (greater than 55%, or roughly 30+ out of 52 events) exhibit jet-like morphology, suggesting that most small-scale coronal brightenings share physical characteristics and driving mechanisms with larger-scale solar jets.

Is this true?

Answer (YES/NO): NO